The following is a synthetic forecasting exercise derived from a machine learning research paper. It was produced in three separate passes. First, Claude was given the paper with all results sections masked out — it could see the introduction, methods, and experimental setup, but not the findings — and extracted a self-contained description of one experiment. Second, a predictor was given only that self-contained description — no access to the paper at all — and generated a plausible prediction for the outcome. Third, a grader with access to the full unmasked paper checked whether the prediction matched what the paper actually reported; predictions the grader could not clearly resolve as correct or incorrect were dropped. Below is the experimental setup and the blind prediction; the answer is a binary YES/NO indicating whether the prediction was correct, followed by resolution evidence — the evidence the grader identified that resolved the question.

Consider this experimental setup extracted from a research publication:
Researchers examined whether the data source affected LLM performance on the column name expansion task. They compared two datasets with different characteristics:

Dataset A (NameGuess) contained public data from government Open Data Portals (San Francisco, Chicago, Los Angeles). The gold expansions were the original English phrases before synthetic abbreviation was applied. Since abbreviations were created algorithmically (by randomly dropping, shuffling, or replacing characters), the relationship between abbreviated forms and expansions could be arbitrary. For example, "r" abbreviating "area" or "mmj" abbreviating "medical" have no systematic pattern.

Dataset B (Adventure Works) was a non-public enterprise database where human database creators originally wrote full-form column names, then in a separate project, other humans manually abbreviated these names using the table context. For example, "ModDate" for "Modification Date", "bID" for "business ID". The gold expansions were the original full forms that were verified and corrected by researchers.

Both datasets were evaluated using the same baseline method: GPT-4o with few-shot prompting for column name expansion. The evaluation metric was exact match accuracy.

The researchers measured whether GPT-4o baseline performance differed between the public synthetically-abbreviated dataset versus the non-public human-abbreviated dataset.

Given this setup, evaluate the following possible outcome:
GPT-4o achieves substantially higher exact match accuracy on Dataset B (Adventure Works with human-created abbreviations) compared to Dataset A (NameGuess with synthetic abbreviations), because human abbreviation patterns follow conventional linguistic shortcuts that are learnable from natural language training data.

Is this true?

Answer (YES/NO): NO